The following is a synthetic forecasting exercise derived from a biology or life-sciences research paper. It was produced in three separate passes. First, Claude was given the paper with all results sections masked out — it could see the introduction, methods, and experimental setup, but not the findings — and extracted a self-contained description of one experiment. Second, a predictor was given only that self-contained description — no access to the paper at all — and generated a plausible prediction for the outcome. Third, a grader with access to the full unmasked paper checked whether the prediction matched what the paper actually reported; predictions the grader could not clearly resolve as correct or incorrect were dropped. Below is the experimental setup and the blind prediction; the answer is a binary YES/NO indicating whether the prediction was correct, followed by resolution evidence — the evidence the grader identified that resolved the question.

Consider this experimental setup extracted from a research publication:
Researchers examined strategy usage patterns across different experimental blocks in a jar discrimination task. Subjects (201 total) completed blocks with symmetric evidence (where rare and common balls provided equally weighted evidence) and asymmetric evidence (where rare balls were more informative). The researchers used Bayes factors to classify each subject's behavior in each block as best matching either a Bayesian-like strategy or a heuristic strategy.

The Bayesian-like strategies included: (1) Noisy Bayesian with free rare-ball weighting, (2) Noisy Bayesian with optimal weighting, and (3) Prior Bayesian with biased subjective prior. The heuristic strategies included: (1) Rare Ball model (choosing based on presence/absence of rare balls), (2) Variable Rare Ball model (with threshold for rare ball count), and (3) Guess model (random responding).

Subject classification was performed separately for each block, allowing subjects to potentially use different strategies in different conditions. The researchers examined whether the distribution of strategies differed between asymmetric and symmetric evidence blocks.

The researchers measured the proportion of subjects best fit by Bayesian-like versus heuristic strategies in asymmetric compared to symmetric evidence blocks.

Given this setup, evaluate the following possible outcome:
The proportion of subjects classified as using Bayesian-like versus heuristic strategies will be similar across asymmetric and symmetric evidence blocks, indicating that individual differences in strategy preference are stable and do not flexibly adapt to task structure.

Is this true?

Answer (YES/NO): NO